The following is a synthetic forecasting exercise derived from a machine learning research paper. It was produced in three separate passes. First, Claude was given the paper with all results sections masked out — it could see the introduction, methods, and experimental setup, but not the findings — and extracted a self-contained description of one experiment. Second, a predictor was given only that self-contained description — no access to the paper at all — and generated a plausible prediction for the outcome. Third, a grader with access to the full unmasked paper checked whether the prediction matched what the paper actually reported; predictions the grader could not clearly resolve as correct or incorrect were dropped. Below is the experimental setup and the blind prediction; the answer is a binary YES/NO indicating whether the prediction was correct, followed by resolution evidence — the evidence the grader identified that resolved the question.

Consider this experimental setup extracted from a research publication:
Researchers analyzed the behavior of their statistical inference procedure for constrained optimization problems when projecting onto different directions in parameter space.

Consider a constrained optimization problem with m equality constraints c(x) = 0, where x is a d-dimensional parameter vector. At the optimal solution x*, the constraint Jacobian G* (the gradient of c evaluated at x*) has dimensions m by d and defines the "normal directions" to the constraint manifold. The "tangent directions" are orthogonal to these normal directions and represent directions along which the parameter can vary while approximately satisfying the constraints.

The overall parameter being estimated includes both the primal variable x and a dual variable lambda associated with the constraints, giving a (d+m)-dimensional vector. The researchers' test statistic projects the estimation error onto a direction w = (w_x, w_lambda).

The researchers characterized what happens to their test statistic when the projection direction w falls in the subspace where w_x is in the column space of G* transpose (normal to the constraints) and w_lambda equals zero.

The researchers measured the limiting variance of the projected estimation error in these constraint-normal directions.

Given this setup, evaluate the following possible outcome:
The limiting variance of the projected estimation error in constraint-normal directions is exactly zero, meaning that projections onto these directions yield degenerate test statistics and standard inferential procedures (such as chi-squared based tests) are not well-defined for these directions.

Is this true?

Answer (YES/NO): YES